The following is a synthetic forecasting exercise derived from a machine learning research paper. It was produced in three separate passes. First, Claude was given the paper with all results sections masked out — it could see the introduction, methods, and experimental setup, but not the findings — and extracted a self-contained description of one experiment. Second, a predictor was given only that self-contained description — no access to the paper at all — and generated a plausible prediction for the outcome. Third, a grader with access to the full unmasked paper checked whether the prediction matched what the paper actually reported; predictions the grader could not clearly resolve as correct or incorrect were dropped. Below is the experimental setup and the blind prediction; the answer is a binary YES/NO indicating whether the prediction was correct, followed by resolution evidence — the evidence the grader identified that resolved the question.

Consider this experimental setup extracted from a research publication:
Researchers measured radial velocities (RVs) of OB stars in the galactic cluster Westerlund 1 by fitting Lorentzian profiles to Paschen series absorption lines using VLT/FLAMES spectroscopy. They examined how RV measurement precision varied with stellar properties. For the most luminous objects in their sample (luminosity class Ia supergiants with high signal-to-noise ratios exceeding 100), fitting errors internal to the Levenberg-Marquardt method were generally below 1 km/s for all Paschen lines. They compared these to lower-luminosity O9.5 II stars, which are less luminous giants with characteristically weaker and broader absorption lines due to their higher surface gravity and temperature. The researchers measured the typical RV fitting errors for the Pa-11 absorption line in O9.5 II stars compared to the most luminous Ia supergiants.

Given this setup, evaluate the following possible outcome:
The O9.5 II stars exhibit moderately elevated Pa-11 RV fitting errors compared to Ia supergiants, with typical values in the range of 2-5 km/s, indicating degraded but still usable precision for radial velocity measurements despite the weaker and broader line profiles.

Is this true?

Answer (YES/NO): YES